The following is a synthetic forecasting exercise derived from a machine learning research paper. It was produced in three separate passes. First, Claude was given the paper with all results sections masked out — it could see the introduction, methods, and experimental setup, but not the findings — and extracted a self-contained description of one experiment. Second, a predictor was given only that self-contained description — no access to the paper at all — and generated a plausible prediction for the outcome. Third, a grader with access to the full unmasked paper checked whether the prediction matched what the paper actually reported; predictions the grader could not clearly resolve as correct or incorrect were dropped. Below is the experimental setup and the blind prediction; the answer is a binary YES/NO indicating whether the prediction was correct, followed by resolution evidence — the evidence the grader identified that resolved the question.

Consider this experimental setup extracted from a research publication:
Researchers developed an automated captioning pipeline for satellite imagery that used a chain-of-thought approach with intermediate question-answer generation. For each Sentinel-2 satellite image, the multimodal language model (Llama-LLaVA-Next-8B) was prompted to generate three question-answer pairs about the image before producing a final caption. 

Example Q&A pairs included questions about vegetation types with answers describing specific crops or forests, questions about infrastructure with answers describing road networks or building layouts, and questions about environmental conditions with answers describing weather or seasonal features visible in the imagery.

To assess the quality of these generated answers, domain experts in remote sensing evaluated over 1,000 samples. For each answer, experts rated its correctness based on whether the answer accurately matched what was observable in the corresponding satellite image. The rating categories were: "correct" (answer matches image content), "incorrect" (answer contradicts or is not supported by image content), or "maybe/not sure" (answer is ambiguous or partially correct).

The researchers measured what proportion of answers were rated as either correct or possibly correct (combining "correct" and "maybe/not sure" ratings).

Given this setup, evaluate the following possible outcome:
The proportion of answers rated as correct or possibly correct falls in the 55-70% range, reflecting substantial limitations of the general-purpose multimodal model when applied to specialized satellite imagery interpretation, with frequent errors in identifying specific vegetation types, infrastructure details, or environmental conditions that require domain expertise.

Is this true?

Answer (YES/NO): NO